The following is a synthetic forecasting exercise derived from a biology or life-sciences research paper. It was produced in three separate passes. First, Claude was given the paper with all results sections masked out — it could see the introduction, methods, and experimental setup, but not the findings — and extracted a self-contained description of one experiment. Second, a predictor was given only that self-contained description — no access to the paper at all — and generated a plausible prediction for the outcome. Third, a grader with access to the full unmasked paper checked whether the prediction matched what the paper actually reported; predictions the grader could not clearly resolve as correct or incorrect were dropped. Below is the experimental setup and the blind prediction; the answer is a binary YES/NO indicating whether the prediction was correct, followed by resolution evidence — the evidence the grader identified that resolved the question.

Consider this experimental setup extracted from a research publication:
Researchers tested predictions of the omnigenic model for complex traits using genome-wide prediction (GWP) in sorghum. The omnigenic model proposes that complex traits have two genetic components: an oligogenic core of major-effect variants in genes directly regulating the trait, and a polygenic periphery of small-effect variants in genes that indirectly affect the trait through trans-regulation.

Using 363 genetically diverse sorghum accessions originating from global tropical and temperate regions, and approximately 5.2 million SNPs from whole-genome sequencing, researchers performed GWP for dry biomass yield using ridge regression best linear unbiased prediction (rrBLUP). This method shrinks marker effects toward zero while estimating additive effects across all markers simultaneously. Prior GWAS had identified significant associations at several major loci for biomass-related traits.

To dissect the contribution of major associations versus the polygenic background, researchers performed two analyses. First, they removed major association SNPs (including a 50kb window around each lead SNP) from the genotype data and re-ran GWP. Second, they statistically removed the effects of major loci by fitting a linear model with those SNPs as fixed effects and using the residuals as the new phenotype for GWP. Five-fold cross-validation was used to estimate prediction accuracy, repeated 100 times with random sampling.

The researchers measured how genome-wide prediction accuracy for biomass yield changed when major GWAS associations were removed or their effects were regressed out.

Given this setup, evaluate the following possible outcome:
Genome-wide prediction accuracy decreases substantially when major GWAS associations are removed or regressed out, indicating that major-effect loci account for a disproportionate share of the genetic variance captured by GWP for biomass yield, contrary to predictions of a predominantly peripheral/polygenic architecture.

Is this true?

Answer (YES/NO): NO